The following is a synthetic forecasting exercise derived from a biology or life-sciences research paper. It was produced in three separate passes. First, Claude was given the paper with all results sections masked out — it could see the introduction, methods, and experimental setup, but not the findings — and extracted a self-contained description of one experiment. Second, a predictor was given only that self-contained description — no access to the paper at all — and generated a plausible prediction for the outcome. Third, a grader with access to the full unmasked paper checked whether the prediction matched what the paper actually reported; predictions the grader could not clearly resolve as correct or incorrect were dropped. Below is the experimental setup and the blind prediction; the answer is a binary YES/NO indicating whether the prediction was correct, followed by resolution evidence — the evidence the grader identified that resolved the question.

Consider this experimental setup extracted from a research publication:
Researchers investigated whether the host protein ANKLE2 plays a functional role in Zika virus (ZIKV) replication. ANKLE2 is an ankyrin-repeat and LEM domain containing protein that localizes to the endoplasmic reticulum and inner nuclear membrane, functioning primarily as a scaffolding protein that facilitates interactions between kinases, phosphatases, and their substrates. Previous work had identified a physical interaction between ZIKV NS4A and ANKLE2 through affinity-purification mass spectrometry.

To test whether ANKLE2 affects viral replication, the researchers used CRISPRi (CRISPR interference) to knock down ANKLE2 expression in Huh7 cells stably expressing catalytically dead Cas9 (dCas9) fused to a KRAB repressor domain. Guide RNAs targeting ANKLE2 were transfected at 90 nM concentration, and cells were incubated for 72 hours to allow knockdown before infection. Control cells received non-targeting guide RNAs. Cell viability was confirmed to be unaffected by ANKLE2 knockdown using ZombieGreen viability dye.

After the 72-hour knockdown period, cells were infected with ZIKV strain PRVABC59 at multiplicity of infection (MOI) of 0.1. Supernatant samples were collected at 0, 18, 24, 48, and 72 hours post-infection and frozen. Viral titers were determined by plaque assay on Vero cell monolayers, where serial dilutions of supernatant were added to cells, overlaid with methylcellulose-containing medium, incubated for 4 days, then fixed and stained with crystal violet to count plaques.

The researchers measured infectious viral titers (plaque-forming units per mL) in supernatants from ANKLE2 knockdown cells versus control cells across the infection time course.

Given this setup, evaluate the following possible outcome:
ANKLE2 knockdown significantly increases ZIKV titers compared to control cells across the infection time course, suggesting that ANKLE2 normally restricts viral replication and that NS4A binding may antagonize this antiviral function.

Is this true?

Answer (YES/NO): NO